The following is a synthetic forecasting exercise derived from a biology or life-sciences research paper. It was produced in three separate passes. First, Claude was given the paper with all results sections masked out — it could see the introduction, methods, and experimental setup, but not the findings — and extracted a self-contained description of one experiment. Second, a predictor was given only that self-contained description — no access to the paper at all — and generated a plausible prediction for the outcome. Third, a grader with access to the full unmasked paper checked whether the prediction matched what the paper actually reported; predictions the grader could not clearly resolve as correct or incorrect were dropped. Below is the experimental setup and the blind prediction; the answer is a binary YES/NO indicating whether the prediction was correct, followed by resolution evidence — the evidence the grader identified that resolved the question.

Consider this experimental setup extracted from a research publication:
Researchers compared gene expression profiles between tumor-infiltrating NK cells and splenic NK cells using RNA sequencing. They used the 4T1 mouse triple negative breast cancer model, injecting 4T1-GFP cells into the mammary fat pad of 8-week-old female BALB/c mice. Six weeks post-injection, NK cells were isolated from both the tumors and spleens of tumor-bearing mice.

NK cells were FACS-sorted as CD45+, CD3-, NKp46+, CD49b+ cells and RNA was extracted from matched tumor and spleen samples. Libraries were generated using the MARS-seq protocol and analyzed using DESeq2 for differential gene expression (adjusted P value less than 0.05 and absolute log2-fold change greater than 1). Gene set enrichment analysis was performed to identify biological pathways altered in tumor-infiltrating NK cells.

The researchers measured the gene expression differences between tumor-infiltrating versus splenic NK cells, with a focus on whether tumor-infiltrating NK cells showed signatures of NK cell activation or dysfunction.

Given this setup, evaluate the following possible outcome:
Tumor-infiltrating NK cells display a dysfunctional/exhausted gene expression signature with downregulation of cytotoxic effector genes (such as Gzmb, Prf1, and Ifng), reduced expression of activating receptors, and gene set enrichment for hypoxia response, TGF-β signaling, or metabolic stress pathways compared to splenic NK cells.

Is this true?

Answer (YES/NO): NO